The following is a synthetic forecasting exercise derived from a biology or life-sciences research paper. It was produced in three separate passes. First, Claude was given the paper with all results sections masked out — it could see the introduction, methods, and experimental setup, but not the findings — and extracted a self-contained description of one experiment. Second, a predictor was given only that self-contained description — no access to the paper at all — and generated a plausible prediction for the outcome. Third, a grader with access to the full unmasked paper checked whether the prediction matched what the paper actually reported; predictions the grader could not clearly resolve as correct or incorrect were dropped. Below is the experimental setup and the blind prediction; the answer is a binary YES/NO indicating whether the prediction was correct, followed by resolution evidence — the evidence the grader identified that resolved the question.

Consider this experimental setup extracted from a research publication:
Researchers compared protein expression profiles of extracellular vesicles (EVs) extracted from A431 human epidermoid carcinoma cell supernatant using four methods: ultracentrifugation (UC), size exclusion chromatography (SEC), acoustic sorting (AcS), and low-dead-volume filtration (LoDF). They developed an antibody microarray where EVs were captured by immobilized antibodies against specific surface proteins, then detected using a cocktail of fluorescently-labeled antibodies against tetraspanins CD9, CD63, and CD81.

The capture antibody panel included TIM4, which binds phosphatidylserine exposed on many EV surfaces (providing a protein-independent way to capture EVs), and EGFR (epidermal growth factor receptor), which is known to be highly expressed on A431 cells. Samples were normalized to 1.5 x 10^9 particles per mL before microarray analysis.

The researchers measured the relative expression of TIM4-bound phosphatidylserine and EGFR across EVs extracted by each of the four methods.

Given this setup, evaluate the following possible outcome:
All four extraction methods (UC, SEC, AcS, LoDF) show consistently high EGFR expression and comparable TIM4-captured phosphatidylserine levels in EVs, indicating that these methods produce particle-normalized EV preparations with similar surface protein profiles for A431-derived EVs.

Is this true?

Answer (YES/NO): NO